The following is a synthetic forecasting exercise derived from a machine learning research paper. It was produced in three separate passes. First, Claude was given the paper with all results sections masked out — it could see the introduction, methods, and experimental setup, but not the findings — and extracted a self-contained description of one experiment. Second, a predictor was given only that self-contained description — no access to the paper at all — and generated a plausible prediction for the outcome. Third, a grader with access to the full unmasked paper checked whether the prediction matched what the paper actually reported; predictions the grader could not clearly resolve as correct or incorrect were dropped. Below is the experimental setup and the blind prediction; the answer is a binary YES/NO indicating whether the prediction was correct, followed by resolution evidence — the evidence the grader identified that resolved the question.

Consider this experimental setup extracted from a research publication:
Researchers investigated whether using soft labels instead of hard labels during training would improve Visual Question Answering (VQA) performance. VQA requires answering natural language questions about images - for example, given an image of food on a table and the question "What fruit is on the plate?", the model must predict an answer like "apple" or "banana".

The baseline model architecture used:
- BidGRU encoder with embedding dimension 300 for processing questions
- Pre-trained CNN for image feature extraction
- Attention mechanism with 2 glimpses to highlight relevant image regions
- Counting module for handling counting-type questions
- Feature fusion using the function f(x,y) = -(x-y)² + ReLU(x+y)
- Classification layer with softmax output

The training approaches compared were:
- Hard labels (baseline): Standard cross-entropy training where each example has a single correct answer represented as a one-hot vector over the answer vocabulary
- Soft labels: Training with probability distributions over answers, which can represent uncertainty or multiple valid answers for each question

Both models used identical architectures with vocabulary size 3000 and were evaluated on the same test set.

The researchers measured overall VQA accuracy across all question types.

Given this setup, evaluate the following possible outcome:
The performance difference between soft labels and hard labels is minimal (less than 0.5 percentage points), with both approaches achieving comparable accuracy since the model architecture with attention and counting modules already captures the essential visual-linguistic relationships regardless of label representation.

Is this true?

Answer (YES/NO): NO